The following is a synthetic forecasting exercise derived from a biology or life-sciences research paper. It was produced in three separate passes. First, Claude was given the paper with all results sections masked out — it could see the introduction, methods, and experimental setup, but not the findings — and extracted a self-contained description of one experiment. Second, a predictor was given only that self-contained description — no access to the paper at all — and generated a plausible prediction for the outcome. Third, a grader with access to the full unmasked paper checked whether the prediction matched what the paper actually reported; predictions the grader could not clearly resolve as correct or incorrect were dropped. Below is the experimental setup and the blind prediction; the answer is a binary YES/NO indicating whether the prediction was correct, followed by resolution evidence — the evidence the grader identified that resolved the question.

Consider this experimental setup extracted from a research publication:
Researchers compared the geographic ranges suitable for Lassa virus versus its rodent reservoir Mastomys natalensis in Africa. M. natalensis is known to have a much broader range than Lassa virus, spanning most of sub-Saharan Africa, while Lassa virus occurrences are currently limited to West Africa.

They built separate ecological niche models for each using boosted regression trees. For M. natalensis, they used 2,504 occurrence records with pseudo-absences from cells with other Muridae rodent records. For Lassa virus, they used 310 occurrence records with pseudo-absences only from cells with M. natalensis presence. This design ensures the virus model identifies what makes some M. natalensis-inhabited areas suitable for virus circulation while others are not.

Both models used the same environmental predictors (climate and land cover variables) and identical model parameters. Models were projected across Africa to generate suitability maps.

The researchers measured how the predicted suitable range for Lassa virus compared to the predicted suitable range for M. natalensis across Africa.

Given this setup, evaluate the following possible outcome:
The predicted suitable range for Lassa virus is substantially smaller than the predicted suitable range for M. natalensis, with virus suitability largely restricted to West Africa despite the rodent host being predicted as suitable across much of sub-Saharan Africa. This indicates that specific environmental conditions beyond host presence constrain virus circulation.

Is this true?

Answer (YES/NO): YES